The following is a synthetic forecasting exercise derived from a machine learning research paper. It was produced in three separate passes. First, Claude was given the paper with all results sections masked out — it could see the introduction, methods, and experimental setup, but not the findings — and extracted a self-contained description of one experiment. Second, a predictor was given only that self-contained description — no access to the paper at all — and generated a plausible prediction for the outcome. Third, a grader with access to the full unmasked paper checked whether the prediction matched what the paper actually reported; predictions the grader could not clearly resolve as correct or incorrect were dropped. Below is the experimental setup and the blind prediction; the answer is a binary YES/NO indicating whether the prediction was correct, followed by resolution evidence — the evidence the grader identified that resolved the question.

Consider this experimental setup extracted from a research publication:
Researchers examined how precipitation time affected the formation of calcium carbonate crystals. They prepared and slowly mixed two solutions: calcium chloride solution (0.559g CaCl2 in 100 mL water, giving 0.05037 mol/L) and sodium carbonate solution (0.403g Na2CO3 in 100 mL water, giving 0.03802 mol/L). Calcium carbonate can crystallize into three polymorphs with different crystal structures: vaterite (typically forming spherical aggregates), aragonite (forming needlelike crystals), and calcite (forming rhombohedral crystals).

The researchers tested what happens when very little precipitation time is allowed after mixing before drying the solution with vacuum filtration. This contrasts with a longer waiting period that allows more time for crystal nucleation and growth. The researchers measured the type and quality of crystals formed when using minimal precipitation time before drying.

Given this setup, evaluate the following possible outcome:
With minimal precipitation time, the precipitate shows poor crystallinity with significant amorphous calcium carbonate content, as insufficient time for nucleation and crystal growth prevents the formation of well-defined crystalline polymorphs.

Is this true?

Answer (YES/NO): NO